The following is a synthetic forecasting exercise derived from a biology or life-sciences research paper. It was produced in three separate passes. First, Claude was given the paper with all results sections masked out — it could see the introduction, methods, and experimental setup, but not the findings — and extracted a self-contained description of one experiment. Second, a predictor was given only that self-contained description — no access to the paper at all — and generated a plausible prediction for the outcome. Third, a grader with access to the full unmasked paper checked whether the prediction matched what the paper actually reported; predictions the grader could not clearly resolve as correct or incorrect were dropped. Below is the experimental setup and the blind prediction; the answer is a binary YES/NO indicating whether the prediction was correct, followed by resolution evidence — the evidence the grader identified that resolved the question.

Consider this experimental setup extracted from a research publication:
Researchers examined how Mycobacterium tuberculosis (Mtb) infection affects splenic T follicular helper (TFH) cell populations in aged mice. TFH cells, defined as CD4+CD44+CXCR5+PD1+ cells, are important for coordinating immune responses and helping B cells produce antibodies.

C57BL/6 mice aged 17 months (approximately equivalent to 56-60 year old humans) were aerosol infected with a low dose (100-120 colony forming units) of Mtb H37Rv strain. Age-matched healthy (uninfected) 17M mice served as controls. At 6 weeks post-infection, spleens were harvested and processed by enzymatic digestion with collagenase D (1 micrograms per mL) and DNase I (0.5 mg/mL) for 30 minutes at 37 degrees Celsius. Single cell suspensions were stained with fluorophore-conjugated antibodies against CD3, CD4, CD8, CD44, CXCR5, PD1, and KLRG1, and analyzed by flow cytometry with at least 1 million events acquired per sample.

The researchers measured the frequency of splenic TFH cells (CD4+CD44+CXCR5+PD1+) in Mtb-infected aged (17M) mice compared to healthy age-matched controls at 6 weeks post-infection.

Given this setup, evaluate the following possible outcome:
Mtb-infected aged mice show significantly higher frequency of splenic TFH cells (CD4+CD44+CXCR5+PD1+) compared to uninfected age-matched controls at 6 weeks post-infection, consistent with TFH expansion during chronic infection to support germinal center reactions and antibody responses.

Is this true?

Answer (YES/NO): NO